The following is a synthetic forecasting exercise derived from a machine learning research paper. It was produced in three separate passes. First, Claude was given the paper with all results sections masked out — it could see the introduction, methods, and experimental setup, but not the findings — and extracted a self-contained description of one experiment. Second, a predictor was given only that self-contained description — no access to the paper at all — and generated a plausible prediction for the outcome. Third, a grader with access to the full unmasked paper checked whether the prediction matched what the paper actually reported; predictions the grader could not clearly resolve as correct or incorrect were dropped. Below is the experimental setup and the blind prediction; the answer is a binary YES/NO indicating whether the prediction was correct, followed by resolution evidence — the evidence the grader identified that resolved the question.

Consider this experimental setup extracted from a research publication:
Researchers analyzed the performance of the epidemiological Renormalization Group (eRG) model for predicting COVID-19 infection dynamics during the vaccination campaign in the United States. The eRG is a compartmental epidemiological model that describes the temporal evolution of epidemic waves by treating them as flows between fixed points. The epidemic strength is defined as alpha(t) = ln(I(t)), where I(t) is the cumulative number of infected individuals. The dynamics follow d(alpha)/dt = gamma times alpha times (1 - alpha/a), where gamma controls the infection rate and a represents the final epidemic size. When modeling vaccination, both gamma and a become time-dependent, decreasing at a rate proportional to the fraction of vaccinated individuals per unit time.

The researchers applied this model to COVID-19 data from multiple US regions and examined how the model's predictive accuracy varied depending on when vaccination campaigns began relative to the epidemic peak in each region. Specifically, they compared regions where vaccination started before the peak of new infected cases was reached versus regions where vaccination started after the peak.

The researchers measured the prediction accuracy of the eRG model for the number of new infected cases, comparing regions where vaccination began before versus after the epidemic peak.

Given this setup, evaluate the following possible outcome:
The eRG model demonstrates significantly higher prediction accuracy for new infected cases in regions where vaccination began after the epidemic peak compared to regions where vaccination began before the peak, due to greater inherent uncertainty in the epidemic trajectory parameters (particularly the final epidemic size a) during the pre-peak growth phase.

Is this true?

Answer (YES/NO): NO